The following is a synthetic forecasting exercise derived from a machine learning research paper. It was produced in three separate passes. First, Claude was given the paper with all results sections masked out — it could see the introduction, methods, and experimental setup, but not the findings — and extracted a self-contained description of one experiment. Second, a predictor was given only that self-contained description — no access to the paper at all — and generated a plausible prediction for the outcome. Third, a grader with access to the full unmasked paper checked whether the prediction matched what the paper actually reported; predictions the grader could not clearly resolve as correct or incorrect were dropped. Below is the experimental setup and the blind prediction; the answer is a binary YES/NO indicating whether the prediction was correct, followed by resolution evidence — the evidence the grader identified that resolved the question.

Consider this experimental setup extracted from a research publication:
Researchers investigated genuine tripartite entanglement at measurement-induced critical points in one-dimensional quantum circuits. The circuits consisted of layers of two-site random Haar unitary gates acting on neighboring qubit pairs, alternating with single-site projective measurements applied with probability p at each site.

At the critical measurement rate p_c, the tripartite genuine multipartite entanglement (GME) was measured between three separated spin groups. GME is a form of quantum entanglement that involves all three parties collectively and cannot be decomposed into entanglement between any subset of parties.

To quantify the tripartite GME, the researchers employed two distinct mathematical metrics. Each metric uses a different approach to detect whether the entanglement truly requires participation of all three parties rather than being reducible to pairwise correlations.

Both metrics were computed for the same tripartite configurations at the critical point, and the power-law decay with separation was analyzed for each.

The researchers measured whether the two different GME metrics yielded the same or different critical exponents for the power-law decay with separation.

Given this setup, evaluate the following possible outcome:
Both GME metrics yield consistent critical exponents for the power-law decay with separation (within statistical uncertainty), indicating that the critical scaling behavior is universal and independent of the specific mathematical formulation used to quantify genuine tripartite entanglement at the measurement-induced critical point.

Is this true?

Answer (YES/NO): YES